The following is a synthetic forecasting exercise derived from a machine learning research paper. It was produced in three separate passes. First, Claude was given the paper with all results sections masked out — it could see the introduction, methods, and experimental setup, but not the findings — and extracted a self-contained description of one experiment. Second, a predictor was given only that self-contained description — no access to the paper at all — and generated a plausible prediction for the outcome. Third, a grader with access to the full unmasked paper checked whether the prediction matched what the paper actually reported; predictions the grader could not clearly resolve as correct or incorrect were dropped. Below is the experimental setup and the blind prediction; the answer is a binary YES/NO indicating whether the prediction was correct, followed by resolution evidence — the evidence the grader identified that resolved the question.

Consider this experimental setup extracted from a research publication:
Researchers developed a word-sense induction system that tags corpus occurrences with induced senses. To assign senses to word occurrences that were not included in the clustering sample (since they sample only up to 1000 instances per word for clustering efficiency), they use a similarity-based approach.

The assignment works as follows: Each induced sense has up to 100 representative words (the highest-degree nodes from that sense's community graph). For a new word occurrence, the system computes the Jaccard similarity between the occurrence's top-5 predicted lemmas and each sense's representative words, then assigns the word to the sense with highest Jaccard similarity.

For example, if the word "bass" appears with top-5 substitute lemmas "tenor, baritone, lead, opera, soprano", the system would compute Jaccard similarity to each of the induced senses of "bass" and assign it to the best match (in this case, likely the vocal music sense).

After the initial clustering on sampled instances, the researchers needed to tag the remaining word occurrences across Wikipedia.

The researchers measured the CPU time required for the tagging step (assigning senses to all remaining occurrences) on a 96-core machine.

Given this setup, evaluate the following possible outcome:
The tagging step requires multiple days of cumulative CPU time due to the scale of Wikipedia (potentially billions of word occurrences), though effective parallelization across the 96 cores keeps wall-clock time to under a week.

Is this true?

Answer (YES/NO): NO